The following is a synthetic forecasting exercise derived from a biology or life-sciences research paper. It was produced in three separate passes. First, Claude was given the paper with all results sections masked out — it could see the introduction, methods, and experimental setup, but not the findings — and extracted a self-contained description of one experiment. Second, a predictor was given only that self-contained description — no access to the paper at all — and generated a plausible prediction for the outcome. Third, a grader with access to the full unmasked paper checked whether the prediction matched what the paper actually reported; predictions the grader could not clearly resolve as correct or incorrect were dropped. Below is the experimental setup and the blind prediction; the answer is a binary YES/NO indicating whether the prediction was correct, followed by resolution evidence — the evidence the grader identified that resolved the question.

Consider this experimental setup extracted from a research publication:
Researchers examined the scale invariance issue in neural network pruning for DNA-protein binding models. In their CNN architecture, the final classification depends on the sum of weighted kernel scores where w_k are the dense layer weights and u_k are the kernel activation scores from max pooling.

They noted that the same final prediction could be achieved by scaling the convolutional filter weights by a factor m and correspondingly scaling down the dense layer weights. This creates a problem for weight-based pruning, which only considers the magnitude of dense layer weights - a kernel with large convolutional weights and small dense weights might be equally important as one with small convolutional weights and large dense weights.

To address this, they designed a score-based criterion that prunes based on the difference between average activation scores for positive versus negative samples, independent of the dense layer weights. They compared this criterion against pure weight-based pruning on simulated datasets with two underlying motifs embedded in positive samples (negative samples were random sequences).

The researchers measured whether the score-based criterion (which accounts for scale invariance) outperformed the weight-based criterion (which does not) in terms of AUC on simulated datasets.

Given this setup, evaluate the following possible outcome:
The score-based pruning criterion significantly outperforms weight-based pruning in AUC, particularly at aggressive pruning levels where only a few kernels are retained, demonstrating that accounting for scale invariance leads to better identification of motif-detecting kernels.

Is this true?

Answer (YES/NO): NO